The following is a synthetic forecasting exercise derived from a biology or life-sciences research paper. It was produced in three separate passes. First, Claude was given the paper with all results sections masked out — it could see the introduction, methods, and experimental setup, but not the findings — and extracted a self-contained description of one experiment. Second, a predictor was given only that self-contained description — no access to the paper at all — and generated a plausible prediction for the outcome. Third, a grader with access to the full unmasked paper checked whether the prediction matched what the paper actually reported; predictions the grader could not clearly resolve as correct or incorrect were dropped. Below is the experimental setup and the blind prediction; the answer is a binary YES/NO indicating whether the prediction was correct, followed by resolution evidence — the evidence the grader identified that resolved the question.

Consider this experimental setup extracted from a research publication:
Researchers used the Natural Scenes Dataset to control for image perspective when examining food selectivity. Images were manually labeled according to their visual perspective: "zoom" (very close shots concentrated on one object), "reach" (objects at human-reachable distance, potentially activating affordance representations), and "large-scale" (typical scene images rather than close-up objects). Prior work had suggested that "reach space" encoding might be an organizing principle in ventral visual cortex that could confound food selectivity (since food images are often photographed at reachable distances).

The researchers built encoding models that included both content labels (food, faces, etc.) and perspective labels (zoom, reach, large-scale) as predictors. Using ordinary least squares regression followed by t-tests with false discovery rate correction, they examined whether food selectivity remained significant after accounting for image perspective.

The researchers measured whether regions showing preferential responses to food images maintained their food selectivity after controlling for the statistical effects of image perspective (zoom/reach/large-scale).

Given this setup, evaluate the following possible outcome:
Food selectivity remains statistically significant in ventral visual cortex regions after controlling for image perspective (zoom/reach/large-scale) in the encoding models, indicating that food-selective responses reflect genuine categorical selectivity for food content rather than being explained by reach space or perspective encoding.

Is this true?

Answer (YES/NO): YES